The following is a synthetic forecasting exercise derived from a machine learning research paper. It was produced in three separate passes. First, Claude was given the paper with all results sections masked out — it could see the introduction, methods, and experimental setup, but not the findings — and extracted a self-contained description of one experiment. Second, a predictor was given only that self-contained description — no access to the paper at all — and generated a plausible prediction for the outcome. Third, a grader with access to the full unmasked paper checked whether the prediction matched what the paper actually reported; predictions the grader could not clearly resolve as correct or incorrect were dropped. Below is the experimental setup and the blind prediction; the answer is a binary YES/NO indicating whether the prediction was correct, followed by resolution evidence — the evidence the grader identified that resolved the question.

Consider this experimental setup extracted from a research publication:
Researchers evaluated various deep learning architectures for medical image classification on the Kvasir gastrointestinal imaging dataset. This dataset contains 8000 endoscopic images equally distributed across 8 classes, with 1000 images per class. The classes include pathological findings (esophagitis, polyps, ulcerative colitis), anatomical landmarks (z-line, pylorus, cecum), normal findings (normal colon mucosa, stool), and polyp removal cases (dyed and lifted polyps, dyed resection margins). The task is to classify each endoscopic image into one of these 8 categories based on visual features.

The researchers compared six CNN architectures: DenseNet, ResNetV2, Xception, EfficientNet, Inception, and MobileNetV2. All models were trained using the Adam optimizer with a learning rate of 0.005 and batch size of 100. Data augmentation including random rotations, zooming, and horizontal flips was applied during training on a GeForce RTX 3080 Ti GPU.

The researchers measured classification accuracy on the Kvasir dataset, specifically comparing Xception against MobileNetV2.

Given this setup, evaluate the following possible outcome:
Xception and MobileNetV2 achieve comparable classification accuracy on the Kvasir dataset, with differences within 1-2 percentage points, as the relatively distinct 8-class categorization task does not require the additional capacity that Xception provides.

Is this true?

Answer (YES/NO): NO